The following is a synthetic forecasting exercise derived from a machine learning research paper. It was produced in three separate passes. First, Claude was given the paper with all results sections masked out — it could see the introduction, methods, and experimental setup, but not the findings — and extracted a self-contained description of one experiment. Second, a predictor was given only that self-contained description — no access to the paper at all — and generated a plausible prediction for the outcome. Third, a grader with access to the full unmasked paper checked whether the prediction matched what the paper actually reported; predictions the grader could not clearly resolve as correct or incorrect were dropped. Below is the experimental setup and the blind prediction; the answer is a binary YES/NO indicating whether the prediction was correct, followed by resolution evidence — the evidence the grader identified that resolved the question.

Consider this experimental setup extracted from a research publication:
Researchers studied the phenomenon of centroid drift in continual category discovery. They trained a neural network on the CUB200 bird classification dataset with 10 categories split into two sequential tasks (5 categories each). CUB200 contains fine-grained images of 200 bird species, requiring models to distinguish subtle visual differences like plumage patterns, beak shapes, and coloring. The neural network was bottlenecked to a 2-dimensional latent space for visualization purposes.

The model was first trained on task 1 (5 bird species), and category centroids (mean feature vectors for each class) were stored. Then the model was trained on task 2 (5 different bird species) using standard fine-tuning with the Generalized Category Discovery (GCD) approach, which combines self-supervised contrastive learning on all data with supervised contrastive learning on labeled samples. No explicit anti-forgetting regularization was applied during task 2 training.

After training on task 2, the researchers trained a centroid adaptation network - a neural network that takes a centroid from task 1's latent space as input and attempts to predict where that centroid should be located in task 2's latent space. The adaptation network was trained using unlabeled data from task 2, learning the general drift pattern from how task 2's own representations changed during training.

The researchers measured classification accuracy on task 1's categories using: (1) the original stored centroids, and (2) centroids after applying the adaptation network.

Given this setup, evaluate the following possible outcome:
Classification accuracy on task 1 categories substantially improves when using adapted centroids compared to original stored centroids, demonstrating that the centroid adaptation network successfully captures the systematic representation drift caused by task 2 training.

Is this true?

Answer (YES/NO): NO